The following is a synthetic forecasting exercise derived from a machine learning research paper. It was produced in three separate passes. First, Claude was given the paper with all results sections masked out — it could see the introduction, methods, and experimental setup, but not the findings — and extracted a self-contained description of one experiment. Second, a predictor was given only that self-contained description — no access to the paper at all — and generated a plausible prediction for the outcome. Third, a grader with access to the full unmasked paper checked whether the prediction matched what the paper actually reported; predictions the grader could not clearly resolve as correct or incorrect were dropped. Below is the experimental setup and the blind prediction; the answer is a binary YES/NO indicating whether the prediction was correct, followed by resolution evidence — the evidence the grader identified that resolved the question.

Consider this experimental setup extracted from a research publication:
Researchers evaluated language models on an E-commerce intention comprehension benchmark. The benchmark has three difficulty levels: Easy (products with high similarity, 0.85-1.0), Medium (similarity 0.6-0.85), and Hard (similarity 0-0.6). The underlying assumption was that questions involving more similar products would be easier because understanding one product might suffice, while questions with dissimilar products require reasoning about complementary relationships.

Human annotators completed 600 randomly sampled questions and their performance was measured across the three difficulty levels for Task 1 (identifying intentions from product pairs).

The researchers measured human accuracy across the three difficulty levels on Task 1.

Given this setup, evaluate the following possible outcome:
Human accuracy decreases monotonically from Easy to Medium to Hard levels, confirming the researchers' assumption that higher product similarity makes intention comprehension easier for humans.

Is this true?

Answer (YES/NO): NO